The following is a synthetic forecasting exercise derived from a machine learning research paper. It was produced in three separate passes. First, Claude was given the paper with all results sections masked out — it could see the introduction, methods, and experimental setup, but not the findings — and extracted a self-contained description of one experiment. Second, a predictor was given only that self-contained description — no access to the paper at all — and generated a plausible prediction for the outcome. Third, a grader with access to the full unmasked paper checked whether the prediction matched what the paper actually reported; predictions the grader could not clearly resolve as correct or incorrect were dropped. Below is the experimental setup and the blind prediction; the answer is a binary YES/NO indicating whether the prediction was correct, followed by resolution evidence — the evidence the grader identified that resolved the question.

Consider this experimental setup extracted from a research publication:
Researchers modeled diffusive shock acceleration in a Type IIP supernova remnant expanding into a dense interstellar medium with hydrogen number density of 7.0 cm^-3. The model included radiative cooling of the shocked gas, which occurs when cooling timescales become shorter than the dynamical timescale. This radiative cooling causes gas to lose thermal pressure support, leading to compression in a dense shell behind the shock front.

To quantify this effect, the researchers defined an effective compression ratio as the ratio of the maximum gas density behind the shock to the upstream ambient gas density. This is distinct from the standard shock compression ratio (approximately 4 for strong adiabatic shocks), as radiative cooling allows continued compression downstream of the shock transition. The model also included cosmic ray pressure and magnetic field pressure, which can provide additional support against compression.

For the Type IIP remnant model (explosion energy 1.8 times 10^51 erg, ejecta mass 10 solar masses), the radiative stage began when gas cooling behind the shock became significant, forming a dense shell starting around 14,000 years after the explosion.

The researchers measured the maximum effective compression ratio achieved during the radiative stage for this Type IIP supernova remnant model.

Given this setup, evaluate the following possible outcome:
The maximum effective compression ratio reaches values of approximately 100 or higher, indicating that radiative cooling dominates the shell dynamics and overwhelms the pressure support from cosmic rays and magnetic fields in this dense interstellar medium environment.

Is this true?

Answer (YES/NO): NO